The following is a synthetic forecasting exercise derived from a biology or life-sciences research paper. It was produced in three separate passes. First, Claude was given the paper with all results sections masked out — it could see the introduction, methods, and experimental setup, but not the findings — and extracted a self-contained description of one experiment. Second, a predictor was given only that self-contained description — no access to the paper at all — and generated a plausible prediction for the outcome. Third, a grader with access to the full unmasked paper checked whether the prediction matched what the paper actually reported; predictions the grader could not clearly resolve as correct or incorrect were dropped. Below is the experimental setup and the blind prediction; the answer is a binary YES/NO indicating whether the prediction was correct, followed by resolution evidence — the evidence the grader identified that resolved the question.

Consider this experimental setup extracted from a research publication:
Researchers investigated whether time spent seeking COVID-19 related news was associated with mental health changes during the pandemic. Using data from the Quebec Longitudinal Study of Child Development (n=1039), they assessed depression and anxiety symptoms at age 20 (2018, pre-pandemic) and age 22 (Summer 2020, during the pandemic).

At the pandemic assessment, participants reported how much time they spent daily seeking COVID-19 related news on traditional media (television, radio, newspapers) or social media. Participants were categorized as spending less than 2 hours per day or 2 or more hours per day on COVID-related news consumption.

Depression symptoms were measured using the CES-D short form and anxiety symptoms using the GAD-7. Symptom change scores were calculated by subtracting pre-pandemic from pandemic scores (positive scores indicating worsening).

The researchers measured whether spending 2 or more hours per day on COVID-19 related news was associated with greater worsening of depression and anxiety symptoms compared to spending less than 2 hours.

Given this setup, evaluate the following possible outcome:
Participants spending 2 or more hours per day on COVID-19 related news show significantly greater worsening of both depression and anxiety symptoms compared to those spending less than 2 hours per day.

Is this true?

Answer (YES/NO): NO